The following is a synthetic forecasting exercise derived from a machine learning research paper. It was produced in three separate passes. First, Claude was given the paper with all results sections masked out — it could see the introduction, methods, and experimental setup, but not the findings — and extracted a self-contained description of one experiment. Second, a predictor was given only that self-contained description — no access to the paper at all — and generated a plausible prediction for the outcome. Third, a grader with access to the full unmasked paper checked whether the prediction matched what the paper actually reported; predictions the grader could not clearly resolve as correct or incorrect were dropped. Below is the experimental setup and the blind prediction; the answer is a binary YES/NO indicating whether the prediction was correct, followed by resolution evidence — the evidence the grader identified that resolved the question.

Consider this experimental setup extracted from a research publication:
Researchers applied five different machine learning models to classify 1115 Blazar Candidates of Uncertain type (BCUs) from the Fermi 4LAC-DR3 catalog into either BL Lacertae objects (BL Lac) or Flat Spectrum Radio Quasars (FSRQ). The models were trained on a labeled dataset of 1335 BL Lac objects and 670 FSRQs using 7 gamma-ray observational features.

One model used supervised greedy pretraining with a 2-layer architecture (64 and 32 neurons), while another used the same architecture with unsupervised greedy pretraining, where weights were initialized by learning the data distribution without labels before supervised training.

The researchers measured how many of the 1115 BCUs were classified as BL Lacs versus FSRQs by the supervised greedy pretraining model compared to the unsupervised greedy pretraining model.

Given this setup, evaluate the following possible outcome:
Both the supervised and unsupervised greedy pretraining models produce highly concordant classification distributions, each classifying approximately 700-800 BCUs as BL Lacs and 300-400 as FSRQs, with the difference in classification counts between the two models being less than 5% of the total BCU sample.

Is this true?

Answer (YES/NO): NO